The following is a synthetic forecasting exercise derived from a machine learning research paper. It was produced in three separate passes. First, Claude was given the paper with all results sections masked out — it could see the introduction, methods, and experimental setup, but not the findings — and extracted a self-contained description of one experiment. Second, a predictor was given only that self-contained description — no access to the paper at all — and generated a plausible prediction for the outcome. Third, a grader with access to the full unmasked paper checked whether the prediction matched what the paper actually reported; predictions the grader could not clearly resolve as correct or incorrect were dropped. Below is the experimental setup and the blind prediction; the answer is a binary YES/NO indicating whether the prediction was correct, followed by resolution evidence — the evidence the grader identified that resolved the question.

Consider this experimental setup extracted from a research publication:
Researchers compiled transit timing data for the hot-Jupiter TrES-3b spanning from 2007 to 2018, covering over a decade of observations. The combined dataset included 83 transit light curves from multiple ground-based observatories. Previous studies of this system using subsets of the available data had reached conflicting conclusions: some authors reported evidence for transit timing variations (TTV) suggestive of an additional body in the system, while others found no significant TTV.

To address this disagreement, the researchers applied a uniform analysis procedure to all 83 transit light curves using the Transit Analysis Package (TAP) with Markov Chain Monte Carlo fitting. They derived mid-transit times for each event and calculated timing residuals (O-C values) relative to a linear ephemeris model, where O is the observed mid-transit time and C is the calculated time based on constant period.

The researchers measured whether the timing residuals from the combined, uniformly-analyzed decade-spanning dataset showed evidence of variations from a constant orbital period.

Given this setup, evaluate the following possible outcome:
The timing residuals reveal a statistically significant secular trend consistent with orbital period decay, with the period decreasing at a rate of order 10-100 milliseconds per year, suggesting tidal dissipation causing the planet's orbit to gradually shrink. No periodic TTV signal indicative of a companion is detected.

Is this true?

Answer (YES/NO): NO